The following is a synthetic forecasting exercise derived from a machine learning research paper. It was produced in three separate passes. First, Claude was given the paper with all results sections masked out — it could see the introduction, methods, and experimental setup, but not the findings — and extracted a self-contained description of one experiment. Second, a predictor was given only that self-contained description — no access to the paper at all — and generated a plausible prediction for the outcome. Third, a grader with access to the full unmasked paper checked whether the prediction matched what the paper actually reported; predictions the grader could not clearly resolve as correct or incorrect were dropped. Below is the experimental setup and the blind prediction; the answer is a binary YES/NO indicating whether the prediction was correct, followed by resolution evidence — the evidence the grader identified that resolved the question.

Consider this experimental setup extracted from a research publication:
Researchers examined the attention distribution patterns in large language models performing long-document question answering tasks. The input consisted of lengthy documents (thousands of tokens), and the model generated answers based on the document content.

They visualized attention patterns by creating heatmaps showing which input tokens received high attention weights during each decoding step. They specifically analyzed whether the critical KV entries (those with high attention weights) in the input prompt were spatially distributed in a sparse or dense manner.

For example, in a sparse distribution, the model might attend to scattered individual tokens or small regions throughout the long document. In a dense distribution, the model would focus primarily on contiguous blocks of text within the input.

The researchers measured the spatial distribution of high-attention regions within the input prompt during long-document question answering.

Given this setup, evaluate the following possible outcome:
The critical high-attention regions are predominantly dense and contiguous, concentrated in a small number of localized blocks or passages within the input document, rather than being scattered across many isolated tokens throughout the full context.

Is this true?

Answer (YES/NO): NO